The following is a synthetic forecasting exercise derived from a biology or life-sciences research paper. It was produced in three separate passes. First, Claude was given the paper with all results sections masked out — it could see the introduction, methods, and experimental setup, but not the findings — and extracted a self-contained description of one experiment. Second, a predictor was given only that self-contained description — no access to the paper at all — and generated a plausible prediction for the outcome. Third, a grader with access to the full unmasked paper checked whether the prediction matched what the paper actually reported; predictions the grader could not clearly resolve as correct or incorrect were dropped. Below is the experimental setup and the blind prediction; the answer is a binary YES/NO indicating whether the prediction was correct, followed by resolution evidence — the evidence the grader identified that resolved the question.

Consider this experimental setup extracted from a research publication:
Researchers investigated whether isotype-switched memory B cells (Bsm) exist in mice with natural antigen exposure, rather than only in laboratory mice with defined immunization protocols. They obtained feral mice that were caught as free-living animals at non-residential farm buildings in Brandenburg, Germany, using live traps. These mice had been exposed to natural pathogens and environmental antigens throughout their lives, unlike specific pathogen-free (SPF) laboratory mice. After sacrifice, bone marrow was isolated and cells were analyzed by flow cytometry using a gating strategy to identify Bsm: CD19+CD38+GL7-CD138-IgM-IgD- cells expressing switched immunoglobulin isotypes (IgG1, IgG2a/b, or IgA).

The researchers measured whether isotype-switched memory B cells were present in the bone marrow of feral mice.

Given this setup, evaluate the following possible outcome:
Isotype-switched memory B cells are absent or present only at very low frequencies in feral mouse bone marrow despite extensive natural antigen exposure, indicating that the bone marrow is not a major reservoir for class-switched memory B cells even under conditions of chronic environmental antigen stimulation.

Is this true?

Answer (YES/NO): NO